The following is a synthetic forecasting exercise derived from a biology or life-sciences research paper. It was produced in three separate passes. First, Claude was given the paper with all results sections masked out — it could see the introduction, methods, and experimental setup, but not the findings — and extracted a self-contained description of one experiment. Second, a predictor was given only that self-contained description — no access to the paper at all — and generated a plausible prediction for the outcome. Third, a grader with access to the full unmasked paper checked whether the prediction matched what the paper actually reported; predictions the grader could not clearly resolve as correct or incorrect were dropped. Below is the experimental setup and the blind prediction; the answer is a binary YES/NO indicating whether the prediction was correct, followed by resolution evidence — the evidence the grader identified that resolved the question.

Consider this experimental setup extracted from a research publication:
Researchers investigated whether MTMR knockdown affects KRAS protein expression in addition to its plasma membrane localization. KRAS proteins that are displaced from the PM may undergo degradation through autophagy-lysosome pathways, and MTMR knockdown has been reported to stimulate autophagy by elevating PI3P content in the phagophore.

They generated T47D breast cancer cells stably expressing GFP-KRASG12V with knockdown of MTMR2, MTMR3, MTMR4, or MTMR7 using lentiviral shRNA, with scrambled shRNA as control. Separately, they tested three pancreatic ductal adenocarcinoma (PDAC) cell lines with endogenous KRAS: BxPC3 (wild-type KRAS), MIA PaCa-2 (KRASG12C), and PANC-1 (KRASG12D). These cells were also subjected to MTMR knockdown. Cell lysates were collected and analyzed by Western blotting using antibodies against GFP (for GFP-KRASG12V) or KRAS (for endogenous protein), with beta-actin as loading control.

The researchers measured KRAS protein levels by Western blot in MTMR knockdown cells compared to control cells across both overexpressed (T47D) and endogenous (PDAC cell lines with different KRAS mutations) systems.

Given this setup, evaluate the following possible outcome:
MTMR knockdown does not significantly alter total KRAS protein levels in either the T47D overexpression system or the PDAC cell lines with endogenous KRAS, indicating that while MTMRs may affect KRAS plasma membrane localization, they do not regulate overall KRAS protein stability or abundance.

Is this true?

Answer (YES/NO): NO